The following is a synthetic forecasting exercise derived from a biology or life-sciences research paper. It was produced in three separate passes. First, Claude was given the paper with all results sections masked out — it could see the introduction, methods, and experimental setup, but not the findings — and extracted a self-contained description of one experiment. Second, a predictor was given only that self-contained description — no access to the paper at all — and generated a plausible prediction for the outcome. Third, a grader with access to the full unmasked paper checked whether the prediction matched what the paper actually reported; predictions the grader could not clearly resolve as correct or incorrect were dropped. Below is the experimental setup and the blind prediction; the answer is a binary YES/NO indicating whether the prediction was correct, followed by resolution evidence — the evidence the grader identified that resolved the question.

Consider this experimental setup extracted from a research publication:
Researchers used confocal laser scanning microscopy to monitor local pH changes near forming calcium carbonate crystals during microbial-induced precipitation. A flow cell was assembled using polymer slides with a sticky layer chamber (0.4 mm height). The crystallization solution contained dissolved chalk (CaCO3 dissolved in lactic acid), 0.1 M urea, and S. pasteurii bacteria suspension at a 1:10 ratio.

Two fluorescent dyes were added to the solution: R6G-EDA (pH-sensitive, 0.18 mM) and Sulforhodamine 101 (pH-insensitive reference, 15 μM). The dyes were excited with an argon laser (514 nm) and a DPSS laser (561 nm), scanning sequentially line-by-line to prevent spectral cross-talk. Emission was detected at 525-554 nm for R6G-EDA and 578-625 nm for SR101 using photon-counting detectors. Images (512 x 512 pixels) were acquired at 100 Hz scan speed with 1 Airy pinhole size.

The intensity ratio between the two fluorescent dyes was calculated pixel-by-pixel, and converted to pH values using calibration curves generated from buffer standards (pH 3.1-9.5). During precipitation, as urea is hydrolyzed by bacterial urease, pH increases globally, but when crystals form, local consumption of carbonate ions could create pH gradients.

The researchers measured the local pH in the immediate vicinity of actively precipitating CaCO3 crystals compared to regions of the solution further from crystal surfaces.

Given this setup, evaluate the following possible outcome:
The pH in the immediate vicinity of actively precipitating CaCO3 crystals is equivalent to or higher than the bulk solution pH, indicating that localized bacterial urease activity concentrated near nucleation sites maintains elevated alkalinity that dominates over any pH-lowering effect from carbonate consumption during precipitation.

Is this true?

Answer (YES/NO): NO